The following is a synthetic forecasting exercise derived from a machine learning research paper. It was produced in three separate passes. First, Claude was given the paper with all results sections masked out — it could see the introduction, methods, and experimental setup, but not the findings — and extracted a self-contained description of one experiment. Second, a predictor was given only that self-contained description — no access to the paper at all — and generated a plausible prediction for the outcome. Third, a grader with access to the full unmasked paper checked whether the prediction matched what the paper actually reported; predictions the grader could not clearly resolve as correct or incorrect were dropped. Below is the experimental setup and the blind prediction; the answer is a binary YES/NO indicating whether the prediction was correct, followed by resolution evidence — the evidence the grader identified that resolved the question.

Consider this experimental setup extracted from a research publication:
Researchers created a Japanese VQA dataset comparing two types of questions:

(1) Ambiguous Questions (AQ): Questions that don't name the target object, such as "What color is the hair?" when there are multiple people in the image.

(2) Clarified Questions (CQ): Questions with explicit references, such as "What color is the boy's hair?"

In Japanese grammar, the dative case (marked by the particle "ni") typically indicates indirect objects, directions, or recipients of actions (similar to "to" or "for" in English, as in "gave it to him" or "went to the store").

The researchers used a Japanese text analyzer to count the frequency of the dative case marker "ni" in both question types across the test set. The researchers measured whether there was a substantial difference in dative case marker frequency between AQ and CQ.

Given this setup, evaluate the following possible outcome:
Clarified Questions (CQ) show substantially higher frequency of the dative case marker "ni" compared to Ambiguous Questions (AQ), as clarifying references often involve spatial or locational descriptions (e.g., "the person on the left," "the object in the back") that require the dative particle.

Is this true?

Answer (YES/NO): NO